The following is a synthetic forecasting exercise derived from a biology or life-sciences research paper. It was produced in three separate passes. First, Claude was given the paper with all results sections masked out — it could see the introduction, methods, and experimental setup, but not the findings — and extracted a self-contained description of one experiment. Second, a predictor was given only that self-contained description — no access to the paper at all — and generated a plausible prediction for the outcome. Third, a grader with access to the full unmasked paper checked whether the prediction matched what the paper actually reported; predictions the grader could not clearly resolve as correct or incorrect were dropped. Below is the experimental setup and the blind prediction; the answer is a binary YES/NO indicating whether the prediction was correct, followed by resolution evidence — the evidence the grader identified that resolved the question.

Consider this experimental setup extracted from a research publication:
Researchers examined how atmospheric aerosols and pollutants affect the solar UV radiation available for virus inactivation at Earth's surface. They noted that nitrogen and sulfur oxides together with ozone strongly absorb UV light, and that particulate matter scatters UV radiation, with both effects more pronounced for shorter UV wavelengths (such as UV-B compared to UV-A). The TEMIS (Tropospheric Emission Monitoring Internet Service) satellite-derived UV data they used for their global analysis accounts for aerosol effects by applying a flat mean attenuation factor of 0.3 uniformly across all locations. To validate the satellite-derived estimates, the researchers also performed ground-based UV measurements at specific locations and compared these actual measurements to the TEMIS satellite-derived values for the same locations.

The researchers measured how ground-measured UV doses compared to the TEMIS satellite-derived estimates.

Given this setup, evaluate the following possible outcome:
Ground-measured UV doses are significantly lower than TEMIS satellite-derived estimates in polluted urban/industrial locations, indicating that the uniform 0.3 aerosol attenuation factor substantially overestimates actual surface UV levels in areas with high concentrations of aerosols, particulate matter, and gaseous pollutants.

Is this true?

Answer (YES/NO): NO